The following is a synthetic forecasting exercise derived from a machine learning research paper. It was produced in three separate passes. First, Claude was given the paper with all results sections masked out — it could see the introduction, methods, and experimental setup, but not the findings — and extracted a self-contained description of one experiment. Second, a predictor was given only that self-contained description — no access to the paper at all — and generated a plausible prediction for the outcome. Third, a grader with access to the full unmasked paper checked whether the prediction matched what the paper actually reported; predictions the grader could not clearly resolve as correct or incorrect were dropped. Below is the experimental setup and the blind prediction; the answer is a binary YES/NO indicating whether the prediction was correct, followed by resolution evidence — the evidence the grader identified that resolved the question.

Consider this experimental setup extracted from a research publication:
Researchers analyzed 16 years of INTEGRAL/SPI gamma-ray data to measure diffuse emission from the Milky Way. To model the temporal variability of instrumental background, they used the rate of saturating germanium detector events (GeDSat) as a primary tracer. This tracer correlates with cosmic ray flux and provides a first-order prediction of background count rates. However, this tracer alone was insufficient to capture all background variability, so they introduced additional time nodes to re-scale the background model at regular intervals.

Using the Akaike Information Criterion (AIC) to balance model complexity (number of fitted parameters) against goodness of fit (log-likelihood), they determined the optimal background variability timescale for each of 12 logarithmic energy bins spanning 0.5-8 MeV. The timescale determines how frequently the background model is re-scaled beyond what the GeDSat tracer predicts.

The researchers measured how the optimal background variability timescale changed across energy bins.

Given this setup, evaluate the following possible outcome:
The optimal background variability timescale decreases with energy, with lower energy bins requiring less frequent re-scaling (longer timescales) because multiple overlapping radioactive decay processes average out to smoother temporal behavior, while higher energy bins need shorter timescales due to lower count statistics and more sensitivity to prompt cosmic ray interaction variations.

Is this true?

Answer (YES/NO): NO